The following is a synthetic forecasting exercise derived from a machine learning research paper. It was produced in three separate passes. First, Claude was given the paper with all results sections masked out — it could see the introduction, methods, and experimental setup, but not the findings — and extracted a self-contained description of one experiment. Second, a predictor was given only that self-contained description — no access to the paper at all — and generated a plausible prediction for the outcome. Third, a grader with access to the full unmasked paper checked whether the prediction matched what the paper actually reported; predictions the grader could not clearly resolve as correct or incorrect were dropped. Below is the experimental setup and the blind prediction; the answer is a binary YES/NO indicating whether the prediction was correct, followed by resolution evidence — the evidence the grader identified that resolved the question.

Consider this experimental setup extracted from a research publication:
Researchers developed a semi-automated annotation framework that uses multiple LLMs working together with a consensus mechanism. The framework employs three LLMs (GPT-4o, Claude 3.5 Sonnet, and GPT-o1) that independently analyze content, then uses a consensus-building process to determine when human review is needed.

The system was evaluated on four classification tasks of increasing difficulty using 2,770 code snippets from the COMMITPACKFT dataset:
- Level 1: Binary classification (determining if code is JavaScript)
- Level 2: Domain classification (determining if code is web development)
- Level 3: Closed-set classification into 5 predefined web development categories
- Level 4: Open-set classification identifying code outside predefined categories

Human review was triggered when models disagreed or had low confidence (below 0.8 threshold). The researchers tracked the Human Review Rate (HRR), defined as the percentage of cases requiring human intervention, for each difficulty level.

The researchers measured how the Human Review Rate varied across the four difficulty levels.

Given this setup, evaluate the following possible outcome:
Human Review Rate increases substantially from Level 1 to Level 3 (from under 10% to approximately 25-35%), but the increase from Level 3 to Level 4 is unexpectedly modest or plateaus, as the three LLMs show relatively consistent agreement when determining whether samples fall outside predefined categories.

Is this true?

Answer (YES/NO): NO